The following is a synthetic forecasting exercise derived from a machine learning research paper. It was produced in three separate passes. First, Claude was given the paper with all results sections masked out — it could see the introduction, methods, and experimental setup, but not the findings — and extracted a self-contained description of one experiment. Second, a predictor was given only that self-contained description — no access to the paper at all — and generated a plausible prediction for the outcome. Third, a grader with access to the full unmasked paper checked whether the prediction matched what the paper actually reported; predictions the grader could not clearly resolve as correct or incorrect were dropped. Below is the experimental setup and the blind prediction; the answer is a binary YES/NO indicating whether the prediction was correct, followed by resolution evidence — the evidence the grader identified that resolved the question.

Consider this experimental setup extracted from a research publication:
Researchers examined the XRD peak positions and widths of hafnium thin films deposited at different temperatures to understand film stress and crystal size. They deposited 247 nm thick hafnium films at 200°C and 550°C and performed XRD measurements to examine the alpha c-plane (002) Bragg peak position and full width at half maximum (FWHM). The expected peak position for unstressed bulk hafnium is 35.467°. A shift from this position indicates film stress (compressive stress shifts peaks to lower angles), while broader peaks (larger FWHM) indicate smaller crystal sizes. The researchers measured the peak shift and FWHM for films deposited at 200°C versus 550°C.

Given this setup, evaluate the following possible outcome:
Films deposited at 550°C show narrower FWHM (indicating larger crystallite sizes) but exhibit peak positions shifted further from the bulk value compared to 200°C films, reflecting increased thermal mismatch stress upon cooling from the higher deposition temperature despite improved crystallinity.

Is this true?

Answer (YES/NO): NO